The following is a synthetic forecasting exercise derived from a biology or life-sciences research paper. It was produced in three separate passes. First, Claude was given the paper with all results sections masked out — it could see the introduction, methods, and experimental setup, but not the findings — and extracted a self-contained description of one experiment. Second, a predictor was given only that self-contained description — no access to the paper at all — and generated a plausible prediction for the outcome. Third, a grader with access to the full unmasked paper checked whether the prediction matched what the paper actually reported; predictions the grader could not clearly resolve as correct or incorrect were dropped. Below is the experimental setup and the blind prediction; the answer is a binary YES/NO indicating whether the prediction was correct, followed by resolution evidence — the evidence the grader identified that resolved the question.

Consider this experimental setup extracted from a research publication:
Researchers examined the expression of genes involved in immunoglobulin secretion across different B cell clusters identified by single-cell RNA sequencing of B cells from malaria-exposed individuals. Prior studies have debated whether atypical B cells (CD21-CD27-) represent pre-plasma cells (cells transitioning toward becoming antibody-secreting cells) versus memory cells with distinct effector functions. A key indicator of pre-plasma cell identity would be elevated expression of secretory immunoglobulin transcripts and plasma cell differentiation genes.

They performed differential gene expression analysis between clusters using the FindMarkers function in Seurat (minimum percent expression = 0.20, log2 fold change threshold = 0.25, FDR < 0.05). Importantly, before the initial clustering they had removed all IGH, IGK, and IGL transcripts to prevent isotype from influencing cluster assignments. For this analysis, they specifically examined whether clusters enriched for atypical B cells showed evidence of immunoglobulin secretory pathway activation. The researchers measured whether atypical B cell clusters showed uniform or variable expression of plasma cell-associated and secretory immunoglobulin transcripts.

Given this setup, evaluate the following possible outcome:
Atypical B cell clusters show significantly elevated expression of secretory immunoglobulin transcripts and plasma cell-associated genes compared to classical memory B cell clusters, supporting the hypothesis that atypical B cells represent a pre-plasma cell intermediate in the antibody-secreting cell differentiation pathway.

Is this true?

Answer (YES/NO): NO